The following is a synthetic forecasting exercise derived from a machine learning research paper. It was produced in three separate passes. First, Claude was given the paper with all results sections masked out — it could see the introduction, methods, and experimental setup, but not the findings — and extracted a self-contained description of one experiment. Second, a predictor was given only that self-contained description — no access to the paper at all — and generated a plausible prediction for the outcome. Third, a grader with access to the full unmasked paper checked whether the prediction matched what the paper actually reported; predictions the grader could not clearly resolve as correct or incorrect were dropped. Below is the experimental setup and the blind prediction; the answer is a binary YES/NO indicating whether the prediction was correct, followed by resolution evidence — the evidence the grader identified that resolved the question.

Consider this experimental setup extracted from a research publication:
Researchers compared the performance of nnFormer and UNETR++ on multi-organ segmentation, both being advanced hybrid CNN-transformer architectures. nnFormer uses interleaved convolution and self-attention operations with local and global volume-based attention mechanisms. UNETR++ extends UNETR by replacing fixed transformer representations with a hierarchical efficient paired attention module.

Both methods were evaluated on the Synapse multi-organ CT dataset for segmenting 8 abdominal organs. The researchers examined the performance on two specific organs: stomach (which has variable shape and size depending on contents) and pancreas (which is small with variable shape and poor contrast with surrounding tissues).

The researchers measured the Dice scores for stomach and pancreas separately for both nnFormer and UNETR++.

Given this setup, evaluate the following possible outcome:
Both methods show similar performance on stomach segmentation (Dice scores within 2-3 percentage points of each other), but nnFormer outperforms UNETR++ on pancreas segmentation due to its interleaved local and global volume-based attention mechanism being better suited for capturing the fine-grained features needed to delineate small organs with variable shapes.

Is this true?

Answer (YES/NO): NO